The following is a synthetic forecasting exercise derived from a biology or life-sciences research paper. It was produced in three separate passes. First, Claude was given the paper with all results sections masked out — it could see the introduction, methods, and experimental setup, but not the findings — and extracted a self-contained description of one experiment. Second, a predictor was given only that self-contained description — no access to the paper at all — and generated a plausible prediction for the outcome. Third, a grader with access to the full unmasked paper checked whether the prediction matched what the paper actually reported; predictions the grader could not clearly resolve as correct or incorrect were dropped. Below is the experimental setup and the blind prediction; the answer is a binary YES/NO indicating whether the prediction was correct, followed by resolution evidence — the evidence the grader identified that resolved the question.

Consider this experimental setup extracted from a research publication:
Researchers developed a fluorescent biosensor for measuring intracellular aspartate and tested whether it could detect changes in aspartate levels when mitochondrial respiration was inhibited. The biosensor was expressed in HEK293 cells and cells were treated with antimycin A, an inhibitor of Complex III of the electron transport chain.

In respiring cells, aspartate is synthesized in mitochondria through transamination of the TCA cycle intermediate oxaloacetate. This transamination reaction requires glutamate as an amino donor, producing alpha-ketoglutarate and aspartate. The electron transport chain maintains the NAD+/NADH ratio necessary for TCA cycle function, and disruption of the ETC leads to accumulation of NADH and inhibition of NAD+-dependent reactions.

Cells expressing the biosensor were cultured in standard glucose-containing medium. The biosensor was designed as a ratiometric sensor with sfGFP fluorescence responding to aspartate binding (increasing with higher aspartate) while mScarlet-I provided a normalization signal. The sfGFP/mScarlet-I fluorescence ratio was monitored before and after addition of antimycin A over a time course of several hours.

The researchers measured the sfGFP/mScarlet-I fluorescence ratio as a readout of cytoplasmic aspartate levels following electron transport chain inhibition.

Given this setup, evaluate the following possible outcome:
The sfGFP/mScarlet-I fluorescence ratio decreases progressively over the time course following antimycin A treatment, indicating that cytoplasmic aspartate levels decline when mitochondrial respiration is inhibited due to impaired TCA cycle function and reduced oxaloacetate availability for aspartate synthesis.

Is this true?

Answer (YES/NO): YES